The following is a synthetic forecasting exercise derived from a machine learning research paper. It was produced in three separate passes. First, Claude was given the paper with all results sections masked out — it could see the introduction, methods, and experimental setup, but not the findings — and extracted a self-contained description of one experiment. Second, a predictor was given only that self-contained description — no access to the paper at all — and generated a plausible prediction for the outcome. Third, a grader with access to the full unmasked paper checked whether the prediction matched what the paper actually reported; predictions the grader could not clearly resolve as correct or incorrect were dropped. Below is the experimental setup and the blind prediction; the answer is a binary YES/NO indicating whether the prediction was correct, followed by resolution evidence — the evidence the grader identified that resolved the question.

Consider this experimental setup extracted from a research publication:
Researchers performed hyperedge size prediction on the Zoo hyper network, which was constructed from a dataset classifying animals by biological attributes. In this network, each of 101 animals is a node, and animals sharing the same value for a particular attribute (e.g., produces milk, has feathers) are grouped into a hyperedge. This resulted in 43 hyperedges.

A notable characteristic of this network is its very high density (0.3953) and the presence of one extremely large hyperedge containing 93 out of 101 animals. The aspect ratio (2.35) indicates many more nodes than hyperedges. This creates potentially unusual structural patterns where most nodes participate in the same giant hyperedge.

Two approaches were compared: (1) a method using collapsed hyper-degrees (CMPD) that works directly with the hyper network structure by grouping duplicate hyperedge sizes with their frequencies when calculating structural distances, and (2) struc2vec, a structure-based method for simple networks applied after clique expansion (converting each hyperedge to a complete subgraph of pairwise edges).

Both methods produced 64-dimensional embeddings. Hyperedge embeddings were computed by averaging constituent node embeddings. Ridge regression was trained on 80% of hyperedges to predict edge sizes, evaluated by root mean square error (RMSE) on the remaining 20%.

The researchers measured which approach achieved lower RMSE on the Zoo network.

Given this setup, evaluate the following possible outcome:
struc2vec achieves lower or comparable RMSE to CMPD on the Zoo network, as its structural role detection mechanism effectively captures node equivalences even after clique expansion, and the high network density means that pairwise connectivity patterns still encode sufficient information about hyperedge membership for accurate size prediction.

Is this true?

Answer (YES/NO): NO